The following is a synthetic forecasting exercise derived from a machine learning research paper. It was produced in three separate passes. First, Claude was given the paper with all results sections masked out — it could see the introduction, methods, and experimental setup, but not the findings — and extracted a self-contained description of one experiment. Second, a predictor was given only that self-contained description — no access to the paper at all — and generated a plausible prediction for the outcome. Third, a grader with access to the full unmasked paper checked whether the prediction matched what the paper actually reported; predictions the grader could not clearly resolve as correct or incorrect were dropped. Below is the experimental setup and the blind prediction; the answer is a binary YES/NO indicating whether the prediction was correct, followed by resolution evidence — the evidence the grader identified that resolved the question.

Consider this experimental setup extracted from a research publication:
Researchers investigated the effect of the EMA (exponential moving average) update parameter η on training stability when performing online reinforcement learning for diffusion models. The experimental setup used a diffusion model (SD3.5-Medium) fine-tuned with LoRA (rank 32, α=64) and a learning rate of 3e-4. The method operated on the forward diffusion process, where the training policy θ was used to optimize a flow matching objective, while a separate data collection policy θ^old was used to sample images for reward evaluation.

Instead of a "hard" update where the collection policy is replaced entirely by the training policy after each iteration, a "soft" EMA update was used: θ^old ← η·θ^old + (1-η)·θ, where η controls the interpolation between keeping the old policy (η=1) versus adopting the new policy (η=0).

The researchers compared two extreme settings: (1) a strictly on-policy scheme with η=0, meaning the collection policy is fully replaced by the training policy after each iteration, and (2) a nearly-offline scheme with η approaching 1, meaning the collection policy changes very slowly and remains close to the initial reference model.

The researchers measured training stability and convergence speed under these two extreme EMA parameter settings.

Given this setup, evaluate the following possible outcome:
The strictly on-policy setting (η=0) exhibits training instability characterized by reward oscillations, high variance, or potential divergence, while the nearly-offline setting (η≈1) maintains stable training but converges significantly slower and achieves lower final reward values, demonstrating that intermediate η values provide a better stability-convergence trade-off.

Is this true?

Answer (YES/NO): NO